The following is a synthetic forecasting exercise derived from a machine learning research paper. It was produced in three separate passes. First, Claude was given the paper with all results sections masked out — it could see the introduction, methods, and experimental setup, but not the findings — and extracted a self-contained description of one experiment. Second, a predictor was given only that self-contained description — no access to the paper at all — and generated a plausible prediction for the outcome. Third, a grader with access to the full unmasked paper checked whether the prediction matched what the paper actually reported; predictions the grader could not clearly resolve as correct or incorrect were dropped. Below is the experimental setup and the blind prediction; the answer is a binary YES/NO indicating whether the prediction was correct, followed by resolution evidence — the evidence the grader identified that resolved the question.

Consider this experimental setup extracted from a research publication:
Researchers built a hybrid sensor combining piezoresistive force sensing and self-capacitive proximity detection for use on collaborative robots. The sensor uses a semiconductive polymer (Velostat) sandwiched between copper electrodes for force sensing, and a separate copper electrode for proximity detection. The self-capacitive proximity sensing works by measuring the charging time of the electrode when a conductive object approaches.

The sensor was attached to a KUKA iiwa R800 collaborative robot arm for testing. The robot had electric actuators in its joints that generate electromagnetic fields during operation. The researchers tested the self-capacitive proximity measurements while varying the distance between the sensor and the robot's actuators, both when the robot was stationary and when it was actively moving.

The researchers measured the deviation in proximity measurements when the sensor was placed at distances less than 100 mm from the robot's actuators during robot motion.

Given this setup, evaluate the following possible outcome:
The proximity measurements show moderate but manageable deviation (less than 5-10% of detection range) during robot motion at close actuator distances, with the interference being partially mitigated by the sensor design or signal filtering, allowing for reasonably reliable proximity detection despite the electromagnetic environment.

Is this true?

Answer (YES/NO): NO